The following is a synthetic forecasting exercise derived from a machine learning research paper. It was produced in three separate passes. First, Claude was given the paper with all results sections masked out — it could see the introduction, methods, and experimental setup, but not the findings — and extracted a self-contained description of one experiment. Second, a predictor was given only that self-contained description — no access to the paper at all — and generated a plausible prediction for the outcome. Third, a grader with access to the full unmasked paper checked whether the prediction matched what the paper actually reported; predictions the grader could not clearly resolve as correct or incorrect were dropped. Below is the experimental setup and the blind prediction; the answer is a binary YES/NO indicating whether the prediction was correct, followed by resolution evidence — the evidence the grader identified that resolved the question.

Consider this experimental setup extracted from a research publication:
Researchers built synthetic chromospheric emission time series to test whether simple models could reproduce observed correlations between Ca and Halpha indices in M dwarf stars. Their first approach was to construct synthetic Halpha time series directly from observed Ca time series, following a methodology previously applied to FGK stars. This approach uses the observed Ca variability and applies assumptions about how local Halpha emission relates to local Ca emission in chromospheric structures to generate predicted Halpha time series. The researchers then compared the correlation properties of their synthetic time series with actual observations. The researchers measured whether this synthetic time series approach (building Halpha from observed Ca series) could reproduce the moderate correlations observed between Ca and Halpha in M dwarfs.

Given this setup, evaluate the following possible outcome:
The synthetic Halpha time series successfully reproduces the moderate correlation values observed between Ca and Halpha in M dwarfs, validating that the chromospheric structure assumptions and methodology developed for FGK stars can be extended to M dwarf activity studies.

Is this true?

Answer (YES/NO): NO